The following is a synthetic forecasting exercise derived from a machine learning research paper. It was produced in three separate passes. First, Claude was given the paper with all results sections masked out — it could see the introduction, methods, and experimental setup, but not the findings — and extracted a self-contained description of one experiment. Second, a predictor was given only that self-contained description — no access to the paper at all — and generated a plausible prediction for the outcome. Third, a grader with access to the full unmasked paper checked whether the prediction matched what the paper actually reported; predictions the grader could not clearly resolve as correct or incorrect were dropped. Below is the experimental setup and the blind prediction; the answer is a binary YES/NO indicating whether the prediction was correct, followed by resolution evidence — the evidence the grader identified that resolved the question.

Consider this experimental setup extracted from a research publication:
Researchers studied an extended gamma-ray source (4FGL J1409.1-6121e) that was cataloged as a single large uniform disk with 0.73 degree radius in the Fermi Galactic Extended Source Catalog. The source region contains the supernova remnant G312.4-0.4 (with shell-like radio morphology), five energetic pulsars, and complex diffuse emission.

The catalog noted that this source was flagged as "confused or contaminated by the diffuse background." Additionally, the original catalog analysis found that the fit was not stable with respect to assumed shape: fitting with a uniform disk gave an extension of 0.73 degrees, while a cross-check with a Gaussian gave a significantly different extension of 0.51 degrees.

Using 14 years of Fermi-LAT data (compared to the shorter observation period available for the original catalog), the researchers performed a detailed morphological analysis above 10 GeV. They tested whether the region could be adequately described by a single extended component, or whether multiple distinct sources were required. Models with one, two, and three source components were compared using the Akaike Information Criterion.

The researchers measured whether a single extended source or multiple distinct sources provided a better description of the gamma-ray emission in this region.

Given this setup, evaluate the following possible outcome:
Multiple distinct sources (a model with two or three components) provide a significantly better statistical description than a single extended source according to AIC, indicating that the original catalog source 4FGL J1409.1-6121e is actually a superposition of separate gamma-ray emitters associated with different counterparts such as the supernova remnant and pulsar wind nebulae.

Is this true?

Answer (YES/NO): YES